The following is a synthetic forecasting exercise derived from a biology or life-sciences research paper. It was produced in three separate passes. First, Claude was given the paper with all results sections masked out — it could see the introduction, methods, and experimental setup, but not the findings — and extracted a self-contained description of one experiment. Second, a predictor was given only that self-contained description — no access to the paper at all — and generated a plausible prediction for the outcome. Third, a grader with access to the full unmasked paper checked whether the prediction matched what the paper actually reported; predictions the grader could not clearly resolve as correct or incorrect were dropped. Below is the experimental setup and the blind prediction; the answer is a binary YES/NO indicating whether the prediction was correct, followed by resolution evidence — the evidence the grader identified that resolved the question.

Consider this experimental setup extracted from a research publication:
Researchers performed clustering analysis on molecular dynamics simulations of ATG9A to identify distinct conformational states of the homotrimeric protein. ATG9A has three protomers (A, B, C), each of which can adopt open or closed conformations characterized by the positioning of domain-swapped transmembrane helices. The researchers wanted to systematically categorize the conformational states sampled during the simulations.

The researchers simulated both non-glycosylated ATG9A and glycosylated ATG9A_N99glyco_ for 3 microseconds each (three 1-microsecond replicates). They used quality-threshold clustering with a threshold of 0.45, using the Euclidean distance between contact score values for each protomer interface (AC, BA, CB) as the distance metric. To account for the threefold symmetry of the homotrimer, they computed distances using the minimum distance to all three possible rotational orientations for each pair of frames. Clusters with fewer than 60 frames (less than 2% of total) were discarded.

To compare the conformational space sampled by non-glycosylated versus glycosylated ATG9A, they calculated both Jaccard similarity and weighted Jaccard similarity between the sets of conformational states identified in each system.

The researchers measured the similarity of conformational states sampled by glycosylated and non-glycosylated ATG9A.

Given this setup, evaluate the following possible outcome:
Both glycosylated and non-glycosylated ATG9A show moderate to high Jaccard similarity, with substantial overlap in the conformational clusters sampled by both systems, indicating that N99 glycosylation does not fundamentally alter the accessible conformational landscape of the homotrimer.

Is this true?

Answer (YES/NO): NO